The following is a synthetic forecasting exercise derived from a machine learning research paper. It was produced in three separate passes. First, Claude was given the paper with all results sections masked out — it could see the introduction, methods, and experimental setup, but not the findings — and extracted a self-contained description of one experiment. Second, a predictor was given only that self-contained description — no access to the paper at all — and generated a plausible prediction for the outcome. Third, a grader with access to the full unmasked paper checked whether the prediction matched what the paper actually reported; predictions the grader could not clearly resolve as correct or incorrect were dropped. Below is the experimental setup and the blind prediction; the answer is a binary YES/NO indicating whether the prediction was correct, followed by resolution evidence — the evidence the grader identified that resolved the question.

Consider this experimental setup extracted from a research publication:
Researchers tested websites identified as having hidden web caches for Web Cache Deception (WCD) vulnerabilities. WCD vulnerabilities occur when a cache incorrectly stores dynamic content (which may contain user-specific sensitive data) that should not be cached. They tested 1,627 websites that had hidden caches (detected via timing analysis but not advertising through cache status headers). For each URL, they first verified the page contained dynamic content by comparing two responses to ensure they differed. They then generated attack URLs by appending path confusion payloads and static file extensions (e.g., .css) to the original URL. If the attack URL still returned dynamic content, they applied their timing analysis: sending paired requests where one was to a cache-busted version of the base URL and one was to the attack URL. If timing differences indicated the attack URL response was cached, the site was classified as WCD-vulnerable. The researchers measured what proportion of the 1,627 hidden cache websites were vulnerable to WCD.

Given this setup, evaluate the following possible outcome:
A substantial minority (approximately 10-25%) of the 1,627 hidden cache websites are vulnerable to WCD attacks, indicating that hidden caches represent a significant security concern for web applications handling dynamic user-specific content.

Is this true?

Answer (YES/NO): NO